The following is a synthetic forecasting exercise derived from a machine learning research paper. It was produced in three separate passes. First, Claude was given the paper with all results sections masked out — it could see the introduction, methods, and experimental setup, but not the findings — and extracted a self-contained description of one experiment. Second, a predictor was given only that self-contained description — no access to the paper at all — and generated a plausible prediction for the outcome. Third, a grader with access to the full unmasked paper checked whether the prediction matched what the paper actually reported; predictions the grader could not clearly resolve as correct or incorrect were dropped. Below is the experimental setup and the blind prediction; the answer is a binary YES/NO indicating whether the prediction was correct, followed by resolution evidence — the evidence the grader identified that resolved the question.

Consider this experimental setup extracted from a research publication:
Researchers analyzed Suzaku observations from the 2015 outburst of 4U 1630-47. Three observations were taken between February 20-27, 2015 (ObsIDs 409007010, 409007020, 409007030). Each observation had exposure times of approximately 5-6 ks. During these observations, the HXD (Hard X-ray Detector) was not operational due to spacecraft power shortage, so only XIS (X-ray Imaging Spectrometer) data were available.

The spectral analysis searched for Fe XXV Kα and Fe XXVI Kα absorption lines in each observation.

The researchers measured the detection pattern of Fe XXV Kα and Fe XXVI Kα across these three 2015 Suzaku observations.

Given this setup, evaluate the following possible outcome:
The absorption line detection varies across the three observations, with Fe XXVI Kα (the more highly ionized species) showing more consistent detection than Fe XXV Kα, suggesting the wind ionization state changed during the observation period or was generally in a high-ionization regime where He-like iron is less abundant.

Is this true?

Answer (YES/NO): YES